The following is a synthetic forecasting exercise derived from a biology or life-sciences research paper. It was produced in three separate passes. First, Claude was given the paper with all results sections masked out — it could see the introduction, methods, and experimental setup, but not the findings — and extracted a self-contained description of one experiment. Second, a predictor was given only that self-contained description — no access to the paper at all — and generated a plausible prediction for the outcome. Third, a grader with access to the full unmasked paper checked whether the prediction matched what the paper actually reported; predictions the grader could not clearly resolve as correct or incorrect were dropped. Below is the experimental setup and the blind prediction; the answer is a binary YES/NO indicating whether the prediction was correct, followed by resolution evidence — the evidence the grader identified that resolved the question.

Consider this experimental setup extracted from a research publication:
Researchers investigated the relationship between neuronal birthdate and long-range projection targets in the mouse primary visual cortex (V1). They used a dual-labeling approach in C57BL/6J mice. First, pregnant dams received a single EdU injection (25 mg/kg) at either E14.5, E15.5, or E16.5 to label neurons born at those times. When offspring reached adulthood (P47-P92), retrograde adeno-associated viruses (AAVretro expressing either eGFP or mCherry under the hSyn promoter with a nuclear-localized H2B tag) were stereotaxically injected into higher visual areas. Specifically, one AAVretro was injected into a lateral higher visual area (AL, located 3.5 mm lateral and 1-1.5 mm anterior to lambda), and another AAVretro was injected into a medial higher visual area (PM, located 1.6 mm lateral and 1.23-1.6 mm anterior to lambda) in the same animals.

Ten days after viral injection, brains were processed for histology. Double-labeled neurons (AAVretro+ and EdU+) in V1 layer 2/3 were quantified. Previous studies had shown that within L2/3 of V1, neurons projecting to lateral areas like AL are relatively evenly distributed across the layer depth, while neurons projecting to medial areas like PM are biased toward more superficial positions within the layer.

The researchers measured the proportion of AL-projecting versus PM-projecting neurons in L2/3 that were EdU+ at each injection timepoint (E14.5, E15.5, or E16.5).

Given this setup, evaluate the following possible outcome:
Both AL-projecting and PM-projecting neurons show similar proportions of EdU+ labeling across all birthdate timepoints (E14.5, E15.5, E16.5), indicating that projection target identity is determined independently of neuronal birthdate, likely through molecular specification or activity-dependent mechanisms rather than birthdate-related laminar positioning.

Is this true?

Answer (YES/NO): NO